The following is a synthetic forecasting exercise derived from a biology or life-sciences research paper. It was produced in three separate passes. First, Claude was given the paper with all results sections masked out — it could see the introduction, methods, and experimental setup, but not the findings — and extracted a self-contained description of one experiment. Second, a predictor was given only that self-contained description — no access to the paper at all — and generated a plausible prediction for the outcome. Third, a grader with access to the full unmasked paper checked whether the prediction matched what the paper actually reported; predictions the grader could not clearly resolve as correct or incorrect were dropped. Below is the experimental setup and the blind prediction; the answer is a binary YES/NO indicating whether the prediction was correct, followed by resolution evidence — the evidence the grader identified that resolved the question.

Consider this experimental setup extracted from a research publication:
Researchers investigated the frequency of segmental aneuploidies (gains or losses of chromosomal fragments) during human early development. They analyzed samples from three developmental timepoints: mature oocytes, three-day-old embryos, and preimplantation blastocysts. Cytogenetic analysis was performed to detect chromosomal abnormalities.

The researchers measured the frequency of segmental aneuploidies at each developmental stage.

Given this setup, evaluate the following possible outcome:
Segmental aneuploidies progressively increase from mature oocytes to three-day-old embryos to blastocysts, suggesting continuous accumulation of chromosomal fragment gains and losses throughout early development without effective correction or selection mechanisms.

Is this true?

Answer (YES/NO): NO